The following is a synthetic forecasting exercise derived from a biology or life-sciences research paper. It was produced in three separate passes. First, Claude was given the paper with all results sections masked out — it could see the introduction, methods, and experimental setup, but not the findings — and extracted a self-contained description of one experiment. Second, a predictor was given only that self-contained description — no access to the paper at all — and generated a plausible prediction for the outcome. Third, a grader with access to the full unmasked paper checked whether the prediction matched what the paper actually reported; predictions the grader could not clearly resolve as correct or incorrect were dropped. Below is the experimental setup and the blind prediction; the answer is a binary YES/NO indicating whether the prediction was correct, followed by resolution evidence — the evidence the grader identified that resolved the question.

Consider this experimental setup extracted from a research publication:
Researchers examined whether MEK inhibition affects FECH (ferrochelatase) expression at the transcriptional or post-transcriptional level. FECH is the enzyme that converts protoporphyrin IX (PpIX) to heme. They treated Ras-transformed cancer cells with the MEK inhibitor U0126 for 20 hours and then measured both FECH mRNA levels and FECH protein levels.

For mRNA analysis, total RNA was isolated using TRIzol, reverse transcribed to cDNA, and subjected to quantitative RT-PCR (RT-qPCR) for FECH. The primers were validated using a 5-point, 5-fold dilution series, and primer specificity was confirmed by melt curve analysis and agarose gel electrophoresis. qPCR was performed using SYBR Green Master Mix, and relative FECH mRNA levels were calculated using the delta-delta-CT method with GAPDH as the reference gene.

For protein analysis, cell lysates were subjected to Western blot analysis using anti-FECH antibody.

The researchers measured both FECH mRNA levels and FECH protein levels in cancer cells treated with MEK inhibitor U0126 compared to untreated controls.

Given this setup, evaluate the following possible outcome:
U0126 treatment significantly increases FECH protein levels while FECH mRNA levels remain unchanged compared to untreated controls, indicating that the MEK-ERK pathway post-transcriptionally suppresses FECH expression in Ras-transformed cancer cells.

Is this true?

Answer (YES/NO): NO